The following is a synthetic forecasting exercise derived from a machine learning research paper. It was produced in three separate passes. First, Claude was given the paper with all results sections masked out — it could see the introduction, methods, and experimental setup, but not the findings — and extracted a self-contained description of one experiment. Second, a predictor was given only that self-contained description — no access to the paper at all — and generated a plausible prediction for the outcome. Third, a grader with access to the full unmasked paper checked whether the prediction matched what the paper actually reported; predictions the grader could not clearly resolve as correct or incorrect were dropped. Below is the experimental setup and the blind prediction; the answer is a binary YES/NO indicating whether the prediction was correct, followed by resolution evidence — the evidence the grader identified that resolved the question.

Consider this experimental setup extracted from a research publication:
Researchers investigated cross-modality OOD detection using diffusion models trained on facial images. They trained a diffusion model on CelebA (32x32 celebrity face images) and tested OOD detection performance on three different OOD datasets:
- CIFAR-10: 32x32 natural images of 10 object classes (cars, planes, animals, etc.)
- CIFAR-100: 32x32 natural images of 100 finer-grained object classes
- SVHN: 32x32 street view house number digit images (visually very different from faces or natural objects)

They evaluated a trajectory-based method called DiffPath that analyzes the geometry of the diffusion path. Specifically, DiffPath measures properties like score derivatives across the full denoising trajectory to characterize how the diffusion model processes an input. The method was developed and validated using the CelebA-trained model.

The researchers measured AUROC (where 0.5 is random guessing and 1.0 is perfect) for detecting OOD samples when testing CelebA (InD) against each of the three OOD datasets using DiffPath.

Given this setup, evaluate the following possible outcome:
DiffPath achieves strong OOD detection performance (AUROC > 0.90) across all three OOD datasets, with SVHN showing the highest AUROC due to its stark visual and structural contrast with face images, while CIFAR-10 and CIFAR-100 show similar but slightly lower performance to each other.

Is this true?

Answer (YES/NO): NO